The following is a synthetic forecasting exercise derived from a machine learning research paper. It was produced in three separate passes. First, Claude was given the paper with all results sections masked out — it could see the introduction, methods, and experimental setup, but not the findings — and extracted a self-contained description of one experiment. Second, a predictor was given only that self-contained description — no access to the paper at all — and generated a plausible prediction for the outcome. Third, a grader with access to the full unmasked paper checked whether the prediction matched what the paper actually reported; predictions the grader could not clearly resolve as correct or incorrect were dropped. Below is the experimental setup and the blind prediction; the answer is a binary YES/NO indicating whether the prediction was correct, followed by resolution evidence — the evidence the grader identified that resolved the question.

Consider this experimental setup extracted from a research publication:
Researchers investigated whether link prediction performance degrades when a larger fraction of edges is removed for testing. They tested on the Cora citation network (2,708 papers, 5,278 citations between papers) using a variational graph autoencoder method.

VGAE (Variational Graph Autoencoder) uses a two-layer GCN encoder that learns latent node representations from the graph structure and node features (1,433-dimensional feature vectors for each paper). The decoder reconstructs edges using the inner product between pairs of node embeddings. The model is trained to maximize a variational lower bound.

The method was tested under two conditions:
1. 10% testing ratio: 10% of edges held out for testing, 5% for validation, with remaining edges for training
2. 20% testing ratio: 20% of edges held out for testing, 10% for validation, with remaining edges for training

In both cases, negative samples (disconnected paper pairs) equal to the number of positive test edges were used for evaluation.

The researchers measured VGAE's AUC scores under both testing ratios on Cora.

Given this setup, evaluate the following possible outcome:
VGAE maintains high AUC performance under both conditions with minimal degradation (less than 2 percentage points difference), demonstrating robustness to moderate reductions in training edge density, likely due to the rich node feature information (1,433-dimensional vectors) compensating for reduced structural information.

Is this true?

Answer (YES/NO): NO